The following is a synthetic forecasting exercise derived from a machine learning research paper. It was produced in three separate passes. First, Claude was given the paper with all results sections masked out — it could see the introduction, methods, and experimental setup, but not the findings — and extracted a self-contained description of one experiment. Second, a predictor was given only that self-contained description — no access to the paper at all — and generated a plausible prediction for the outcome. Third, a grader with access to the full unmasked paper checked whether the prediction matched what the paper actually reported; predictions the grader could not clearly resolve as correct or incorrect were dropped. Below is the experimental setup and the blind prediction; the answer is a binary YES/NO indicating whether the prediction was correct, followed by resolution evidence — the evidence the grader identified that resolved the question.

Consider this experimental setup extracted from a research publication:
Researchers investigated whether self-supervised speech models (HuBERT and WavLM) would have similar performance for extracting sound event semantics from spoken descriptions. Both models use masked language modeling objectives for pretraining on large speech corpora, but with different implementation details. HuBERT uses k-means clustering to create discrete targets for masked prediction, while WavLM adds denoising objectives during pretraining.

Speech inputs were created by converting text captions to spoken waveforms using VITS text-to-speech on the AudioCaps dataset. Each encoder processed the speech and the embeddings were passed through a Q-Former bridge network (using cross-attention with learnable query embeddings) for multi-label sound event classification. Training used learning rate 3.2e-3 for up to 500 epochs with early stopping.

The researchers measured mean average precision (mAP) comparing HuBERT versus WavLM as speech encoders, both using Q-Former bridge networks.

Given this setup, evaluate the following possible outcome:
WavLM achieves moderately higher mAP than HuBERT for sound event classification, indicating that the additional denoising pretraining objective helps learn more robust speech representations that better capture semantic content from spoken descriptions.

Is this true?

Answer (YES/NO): NO